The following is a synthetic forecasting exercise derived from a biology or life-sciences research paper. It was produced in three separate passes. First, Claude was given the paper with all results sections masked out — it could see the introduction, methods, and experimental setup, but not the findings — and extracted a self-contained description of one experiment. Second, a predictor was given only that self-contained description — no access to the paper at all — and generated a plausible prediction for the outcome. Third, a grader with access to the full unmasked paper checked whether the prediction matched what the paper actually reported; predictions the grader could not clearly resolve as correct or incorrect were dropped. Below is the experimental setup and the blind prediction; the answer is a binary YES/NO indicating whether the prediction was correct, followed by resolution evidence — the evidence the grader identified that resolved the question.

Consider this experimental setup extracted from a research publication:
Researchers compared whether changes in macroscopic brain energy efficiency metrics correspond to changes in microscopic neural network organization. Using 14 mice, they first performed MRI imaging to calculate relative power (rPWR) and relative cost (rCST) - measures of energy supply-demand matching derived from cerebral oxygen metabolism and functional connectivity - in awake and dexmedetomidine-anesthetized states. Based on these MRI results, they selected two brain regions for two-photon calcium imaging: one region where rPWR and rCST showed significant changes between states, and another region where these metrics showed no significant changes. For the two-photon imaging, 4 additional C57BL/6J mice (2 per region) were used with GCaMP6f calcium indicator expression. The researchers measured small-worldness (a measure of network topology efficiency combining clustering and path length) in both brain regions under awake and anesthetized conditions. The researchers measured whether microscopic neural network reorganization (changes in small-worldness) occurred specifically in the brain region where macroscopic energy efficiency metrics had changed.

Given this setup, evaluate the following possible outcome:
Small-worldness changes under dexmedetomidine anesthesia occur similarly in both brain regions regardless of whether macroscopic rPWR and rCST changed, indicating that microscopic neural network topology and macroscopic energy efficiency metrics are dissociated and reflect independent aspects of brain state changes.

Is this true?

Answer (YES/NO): NO